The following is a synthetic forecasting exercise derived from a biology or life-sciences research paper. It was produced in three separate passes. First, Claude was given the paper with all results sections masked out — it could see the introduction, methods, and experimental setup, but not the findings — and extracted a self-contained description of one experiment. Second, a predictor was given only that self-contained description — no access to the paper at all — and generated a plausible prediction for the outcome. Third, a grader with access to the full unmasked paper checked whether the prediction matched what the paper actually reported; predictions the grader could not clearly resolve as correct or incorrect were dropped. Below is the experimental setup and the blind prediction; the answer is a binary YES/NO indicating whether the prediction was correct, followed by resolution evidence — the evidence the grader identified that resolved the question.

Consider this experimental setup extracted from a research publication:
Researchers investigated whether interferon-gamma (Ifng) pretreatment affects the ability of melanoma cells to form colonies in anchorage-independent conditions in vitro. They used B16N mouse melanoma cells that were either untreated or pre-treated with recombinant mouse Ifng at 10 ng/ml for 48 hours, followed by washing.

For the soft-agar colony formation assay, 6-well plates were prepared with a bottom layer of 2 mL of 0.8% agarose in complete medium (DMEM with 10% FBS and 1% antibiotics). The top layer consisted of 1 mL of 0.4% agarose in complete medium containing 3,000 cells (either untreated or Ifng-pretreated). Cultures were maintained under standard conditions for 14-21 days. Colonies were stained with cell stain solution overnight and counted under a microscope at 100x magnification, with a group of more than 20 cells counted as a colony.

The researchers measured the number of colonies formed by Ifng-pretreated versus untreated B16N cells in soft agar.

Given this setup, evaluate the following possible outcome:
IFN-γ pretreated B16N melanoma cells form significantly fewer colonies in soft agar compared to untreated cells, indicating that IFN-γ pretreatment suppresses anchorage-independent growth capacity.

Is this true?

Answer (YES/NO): YES